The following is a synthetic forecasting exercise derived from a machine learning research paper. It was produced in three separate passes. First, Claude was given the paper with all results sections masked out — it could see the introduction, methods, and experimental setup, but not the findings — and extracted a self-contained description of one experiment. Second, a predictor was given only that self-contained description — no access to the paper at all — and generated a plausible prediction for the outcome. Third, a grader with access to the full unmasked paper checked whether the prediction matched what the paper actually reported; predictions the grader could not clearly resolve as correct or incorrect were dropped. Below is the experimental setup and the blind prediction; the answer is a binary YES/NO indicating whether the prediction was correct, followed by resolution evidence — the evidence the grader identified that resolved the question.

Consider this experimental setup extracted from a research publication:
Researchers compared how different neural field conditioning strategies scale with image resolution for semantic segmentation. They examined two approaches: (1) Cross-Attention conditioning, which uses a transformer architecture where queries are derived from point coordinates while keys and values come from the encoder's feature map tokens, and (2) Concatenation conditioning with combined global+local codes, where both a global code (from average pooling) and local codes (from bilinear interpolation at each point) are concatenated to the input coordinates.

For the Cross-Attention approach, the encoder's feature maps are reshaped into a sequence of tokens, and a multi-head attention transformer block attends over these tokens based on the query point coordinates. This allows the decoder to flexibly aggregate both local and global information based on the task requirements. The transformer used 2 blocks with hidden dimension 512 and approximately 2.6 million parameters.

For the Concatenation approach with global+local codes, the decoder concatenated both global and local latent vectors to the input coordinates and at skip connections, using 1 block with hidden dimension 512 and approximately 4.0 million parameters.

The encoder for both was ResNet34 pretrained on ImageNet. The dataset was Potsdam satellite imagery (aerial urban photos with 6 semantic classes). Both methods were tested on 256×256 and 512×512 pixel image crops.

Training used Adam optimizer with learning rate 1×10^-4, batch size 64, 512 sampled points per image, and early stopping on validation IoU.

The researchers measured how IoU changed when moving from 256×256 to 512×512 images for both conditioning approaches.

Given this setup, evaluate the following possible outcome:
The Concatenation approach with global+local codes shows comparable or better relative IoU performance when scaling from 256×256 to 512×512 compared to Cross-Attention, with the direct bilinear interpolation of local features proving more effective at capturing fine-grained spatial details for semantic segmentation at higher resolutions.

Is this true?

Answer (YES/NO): NO